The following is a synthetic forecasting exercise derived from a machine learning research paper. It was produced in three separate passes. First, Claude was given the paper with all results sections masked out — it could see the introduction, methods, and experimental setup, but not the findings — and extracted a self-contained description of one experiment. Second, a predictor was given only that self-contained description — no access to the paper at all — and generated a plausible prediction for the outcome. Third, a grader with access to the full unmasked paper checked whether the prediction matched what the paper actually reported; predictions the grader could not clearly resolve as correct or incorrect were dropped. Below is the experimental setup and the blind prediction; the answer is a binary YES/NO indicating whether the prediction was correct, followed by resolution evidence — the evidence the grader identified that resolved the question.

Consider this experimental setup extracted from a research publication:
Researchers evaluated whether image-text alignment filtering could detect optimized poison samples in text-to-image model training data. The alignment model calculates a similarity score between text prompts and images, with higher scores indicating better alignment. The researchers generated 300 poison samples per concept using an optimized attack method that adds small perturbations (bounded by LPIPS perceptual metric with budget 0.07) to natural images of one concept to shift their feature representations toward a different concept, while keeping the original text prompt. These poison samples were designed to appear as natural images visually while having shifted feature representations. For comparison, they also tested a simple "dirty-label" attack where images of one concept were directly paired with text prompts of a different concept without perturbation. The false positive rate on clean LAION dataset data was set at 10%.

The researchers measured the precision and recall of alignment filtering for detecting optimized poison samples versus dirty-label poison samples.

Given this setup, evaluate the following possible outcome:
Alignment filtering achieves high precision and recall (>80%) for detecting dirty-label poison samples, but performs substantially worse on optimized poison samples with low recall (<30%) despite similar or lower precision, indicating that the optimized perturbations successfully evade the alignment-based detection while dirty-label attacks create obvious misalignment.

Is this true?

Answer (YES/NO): NO